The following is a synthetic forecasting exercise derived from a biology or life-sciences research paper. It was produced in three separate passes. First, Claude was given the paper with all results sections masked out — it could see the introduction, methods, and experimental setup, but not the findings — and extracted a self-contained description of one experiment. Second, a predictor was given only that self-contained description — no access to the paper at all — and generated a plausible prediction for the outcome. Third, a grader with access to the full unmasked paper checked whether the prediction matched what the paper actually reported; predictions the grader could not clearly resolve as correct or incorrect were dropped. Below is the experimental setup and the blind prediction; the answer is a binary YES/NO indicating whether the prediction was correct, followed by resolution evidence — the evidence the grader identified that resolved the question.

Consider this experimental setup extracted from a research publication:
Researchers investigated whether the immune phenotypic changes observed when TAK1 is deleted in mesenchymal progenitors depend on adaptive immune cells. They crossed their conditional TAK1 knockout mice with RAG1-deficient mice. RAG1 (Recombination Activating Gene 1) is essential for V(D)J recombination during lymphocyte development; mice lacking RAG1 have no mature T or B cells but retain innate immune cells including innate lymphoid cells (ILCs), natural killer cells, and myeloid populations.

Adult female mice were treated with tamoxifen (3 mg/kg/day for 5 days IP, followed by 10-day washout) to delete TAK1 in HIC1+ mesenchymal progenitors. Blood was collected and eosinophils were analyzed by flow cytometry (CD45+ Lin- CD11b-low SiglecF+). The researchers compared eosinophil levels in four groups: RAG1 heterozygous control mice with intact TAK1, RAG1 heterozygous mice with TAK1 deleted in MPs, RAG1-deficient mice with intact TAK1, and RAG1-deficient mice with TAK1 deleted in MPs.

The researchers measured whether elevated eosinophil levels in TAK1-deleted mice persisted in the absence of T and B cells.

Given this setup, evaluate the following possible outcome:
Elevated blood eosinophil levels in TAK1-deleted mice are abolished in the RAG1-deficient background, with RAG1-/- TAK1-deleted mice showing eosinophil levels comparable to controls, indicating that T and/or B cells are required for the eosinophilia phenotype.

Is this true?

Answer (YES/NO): NO